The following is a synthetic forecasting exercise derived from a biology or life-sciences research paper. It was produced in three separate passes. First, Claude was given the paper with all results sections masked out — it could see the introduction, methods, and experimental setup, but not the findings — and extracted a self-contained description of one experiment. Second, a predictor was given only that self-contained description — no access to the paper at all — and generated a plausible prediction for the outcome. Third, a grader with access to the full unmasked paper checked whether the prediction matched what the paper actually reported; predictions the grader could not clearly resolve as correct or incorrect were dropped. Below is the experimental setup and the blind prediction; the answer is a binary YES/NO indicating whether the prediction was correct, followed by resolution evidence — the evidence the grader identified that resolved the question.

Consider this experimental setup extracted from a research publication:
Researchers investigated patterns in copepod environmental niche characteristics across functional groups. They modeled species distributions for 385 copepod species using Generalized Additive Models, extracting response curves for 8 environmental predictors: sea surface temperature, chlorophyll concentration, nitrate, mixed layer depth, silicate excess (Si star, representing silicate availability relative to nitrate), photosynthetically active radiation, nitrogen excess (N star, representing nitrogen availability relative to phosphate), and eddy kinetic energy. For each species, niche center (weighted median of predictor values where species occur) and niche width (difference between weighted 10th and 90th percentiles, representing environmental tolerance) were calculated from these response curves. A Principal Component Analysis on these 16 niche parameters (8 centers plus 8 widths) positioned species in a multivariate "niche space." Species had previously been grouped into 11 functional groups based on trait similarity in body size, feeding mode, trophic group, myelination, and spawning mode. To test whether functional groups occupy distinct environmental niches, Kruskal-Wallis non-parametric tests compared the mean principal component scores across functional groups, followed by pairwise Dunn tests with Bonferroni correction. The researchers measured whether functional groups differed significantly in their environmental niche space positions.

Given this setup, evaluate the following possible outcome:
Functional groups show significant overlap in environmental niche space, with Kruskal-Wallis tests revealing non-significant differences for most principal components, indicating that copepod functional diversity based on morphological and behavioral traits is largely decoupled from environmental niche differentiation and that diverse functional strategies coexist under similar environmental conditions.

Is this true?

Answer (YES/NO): YES